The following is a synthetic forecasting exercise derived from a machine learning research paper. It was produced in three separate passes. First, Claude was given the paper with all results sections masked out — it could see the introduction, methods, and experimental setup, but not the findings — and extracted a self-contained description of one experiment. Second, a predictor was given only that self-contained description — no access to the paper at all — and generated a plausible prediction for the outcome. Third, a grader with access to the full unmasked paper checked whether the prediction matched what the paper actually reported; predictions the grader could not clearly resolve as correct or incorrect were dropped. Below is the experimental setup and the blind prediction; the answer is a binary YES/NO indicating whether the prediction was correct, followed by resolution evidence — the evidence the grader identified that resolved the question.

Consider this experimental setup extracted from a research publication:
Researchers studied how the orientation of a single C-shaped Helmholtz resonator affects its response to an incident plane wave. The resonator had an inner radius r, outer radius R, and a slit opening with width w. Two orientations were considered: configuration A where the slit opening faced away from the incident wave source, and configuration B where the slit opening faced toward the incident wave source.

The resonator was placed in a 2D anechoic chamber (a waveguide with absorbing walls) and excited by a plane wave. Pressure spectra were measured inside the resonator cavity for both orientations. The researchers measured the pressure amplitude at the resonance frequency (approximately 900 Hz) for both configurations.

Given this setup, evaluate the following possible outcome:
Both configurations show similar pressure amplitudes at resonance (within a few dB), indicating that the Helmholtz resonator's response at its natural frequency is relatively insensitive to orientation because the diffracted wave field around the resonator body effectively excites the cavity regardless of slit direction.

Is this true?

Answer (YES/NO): YES